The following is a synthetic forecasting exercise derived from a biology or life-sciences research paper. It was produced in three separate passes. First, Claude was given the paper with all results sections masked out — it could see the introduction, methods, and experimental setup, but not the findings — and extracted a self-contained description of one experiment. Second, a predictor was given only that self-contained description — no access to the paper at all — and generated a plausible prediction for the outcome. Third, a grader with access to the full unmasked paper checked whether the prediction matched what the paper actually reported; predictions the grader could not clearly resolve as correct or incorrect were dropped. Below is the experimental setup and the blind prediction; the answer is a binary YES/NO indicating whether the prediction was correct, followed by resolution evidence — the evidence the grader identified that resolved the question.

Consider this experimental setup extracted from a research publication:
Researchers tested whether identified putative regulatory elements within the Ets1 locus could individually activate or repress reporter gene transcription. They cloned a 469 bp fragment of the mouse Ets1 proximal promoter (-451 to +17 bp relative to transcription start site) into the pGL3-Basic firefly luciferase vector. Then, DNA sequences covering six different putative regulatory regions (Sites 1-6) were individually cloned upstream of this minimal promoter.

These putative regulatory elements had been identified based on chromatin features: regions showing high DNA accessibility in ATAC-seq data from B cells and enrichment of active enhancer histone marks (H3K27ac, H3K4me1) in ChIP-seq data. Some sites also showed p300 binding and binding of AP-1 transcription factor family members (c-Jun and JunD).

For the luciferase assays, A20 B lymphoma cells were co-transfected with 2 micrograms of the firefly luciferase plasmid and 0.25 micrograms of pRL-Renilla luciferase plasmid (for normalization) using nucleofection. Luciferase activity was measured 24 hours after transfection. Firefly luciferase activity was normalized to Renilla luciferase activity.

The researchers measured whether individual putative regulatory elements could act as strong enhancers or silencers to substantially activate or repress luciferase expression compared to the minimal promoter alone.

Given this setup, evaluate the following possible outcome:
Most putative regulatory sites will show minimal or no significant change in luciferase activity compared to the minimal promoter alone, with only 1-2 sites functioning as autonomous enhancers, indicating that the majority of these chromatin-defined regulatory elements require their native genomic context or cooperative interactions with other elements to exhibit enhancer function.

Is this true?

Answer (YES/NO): NO